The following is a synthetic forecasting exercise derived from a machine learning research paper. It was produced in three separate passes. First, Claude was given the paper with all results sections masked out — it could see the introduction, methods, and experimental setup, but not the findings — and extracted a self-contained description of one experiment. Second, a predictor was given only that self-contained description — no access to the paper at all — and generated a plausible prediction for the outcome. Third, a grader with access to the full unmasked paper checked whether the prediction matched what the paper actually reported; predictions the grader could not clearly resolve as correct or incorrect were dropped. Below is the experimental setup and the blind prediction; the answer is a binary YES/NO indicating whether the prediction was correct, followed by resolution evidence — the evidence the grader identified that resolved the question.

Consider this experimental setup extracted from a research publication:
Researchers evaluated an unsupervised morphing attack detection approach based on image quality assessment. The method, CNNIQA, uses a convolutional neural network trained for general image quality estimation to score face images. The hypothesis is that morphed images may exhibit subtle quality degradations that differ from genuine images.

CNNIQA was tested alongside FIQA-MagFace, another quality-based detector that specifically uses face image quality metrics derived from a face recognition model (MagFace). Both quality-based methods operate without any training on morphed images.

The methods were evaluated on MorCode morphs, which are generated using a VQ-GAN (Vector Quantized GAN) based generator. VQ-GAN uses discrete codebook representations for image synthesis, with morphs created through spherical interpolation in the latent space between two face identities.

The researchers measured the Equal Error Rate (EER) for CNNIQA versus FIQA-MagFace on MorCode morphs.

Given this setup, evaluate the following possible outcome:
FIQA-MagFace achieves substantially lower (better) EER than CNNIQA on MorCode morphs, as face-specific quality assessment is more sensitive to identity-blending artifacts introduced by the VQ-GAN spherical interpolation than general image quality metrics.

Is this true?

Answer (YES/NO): YES